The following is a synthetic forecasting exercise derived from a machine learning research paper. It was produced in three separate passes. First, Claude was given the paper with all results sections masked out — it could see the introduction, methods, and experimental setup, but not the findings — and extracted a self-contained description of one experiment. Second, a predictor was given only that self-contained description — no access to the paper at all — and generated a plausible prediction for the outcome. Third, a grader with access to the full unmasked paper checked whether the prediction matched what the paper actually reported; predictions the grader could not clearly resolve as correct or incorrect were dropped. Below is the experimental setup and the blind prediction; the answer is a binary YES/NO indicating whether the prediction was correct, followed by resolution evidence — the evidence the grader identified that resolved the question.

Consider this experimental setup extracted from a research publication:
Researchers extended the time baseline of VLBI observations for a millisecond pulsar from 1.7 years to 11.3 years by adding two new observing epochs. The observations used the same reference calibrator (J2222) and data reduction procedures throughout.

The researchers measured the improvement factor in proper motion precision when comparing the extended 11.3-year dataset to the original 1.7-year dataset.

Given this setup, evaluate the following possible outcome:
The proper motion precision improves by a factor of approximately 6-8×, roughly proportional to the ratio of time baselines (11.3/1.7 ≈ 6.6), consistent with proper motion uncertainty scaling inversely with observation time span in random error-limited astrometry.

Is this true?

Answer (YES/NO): YES